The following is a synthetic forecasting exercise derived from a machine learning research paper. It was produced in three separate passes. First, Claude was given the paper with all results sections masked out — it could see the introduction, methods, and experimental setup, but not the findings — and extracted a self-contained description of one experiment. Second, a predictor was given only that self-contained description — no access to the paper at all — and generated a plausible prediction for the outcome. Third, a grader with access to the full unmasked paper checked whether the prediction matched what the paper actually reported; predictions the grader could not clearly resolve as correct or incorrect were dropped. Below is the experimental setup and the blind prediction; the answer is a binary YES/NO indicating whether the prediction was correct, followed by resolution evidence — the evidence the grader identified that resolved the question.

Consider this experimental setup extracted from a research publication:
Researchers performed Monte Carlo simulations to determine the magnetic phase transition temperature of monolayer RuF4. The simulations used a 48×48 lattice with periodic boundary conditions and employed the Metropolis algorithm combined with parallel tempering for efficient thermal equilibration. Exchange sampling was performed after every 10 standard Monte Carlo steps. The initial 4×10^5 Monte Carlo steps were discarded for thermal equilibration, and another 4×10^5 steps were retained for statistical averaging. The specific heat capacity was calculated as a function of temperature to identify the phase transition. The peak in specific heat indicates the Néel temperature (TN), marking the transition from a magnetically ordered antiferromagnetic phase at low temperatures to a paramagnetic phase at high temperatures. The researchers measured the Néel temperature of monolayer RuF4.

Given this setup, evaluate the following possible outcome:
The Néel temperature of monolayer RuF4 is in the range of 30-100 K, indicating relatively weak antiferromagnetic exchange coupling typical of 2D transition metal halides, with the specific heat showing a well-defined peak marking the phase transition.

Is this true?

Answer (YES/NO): YES